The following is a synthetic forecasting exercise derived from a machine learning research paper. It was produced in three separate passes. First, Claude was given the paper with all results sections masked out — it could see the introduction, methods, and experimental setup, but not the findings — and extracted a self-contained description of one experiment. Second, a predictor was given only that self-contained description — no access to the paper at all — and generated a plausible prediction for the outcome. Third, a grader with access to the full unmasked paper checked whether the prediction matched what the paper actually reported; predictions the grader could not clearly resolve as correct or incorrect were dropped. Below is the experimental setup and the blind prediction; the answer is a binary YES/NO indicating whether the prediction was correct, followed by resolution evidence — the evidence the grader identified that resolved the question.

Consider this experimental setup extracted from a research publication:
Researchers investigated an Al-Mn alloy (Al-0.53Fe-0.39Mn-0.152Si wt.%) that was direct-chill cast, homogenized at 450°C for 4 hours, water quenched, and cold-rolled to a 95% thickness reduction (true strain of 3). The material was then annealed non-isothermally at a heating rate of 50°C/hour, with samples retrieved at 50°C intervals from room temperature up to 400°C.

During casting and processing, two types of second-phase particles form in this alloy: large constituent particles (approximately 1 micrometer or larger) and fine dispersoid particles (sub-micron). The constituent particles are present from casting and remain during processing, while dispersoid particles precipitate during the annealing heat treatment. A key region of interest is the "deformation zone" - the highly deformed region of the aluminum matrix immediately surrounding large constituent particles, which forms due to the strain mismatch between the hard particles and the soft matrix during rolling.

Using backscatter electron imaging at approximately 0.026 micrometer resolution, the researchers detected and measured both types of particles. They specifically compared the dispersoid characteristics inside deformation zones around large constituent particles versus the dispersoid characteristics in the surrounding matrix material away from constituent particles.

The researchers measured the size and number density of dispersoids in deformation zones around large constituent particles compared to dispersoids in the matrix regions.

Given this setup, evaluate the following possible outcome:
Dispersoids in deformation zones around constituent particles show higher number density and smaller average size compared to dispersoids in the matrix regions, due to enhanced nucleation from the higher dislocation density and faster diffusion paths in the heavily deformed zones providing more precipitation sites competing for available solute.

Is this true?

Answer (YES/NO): NO